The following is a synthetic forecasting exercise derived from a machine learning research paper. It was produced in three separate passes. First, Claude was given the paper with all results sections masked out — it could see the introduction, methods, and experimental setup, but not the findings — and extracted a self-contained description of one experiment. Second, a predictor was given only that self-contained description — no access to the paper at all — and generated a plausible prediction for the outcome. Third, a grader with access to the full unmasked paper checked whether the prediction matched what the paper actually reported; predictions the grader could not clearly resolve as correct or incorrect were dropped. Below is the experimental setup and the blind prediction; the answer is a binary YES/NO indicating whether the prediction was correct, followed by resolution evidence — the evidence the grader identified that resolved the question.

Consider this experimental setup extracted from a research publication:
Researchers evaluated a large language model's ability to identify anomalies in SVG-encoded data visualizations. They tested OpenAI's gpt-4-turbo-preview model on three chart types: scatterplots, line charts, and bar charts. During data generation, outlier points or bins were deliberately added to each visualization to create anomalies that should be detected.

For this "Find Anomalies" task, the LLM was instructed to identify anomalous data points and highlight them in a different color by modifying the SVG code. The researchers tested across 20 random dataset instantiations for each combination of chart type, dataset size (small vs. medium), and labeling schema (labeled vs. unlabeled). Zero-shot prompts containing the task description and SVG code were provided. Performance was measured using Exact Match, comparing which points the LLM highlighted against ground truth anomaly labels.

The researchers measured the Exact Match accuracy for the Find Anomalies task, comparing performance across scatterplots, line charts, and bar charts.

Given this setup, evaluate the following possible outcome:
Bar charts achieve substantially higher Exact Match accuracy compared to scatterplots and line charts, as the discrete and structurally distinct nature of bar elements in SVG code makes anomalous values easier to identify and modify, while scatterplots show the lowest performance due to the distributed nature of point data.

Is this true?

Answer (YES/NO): NO